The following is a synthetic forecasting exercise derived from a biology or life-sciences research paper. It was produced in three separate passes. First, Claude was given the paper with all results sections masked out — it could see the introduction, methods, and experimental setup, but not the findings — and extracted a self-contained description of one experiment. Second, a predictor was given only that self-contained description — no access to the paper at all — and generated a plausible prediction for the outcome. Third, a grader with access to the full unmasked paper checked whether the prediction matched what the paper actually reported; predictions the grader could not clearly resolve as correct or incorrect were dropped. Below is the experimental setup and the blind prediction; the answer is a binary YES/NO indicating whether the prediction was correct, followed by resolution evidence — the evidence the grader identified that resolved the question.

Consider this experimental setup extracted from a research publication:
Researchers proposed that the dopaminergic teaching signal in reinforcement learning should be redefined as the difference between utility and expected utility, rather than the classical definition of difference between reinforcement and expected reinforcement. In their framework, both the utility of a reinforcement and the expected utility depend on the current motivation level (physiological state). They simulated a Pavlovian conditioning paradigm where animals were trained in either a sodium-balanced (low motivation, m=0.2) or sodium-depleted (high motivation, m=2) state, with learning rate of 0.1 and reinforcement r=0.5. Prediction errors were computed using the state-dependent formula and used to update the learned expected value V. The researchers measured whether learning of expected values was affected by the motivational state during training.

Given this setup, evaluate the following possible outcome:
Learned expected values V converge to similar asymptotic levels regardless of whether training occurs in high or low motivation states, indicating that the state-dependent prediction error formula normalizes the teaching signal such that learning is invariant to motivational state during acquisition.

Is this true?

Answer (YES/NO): NO